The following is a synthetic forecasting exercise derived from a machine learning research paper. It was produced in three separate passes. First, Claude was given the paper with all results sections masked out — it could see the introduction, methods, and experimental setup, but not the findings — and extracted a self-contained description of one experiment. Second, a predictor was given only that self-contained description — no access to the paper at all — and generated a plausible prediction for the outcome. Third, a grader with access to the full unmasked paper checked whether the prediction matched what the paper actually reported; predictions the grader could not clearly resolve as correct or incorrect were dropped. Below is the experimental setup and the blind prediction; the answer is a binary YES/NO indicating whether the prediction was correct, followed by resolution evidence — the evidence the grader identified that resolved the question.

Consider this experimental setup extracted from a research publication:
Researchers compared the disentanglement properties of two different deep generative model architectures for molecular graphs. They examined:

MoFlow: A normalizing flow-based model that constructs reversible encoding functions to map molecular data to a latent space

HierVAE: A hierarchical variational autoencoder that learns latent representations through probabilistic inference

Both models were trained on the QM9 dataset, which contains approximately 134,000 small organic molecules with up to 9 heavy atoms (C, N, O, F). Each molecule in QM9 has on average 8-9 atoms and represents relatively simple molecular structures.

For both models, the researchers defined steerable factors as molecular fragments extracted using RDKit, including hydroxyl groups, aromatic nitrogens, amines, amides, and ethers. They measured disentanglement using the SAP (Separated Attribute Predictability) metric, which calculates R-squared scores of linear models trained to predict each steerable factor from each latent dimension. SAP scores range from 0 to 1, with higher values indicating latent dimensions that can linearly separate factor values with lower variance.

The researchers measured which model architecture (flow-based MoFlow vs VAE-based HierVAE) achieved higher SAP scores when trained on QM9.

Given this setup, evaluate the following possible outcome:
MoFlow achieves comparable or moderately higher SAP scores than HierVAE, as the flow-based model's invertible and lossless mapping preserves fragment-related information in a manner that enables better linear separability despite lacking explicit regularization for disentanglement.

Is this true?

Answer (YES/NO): NO